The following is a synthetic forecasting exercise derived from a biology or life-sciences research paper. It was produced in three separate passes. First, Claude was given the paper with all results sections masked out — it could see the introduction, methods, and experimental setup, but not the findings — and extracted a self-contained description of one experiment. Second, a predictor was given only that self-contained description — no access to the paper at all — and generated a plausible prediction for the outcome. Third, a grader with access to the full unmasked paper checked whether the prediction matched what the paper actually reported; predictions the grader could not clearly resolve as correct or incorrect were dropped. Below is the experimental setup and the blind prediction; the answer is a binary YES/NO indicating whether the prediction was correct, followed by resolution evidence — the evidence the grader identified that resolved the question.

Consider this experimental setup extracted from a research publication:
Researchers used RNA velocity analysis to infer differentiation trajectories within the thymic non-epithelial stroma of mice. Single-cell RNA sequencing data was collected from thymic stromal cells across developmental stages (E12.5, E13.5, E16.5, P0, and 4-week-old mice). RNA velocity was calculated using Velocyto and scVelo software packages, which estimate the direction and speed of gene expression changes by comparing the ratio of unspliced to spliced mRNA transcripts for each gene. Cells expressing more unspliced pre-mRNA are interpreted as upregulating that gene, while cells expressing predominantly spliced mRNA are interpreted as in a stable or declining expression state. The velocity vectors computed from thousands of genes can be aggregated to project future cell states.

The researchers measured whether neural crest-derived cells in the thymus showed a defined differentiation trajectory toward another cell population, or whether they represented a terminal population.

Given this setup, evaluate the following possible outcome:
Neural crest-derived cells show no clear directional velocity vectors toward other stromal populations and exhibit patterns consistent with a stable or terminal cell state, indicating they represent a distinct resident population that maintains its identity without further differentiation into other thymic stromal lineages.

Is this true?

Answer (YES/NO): NO